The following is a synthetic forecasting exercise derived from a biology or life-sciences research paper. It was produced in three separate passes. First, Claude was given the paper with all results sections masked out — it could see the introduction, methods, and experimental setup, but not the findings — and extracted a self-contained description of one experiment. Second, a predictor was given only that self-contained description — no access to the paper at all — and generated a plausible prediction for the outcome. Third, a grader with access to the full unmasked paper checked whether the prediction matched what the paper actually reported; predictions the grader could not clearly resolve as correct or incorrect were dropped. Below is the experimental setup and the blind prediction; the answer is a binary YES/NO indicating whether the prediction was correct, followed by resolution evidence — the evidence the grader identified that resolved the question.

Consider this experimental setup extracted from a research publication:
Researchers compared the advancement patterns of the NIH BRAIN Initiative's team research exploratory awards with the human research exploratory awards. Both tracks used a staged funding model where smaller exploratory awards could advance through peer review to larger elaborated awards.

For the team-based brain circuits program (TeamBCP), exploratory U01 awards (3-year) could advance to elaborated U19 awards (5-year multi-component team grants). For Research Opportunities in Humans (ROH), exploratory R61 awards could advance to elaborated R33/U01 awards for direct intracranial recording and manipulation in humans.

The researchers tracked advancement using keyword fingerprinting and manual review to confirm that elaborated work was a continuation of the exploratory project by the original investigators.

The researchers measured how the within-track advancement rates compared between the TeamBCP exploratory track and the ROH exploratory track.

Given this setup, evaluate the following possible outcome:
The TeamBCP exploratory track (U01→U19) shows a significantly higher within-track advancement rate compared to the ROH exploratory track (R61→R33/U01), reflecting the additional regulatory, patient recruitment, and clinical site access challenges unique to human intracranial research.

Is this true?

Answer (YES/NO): NO